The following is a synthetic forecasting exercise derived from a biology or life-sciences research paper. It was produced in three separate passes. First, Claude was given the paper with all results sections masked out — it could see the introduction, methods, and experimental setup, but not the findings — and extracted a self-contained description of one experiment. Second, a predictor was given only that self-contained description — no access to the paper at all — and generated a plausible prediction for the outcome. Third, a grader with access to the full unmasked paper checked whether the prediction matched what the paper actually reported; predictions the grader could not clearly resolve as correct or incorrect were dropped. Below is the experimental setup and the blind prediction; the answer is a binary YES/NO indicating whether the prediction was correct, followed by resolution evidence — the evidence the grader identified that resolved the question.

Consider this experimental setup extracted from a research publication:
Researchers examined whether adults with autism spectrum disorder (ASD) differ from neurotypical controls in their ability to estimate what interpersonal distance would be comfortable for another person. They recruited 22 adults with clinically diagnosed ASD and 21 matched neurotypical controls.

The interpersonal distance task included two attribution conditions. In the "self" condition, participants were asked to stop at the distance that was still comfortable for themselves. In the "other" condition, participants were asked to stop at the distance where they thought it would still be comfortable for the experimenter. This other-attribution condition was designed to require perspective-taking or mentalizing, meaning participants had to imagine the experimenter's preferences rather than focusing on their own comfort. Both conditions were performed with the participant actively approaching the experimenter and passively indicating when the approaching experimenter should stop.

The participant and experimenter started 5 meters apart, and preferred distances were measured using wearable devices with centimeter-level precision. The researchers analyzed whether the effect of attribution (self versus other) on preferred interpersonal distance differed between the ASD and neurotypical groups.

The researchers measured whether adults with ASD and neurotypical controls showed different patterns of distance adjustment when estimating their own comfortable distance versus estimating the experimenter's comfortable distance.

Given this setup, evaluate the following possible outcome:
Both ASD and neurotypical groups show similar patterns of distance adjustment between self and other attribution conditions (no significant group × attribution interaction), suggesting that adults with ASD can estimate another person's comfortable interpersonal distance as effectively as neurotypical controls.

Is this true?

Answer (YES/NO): YES